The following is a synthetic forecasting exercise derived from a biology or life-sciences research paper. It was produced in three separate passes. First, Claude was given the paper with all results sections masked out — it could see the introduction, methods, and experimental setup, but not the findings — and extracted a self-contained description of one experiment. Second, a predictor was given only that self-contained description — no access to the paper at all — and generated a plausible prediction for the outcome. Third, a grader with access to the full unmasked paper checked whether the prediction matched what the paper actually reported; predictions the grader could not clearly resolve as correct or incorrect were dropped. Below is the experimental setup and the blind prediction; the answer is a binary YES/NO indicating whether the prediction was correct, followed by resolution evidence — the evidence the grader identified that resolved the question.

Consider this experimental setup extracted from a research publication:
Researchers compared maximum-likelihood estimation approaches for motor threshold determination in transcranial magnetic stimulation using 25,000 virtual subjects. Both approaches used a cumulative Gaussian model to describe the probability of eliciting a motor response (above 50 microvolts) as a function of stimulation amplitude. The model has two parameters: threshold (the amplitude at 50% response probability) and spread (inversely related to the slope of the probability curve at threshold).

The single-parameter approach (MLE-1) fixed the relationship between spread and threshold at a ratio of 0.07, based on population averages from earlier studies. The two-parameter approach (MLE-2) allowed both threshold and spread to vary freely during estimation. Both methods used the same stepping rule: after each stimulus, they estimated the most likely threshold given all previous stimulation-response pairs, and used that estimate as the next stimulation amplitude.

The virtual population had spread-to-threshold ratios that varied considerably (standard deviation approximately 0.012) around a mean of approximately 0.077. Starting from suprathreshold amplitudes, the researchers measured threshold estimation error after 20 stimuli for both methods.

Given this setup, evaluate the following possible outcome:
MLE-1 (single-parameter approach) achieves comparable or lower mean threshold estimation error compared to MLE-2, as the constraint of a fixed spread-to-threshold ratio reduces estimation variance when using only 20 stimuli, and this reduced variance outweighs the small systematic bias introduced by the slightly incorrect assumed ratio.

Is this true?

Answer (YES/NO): YES